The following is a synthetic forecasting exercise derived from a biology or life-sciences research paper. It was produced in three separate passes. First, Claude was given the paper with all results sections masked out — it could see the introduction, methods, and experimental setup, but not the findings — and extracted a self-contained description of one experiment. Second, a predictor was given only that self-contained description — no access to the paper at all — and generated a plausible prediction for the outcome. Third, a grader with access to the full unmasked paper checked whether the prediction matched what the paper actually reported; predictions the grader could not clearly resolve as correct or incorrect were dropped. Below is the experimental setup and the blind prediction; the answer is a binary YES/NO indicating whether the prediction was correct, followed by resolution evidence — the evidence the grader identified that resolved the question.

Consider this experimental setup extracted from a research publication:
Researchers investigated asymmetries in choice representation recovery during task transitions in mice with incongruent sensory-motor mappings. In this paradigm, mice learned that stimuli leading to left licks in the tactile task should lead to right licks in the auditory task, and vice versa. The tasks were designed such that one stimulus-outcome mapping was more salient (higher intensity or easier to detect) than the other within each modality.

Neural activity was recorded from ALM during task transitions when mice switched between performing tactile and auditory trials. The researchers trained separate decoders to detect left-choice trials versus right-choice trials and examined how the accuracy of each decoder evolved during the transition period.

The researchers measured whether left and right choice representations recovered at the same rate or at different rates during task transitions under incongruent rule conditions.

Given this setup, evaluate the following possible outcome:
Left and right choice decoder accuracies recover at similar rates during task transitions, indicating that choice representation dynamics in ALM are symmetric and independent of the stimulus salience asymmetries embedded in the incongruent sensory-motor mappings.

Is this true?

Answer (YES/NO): NO